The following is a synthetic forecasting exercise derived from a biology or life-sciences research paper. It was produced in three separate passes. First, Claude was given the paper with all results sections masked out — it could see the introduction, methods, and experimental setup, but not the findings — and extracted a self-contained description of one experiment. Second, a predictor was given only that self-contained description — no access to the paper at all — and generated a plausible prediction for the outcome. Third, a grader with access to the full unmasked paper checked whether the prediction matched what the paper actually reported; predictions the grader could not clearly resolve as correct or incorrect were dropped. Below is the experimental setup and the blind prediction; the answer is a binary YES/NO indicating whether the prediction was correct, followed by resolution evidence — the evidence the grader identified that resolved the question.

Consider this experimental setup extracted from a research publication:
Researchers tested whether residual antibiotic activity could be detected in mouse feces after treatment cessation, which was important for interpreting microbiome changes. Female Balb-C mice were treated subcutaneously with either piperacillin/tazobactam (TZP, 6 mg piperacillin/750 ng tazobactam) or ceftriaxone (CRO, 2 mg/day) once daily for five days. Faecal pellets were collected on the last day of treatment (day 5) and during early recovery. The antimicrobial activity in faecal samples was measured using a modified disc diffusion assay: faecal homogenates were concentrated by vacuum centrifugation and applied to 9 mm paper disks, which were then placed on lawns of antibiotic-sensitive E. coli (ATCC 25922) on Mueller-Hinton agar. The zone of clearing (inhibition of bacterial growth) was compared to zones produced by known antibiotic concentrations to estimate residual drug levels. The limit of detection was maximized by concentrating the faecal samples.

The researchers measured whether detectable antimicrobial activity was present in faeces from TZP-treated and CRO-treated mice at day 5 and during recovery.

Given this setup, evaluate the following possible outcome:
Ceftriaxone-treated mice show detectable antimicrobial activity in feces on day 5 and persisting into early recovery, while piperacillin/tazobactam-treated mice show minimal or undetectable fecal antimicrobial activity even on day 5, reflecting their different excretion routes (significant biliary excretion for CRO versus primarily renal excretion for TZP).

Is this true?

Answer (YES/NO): NO